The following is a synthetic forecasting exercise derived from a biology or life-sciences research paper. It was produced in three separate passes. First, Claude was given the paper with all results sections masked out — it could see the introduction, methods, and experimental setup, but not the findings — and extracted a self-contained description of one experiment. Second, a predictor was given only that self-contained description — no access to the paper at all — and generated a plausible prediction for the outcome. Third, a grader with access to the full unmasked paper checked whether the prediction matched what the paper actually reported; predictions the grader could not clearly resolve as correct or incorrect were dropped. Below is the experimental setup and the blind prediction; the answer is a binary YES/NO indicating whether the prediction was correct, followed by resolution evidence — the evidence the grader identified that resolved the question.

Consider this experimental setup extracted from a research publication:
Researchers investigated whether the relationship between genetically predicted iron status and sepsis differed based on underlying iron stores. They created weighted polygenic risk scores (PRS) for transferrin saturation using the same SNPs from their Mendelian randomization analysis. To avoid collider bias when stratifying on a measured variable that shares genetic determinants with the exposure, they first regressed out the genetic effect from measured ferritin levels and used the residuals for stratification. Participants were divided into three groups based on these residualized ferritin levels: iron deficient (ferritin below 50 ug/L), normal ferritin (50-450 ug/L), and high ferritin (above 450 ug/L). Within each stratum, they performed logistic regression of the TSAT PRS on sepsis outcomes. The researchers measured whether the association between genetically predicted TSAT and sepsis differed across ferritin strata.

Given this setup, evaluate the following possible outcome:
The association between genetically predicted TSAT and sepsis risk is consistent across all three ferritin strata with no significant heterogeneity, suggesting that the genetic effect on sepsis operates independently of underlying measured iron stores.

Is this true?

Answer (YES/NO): NO